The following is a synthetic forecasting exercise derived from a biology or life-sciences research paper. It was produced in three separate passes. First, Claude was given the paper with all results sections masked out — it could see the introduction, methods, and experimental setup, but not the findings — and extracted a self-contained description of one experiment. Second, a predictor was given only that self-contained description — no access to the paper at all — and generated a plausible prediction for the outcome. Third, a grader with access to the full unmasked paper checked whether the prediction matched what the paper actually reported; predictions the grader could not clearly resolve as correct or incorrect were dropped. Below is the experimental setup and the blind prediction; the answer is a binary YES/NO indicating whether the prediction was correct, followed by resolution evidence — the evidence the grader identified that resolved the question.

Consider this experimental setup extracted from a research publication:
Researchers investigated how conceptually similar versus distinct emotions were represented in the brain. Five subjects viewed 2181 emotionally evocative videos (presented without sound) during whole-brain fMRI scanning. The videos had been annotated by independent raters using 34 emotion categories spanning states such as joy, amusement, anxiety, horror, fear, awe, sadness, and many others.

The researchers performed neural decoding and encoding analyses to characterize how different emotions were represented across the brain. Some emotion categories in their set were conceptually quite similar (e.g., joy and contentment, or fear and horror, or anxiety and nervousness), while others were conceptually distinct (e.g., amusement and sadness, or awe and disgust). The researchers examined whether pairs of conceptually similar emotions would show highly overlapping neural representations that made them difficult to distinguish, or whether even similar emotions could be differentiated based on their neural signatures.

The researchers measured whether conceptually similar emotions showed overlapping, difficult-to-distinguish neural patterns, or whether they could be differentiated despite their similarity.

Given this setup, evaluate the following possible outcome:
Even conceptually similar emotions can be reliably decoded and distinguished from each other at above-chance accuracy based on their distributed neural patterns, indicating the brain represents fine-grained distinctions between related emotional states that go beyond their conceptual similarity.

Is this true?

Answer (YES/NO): YES